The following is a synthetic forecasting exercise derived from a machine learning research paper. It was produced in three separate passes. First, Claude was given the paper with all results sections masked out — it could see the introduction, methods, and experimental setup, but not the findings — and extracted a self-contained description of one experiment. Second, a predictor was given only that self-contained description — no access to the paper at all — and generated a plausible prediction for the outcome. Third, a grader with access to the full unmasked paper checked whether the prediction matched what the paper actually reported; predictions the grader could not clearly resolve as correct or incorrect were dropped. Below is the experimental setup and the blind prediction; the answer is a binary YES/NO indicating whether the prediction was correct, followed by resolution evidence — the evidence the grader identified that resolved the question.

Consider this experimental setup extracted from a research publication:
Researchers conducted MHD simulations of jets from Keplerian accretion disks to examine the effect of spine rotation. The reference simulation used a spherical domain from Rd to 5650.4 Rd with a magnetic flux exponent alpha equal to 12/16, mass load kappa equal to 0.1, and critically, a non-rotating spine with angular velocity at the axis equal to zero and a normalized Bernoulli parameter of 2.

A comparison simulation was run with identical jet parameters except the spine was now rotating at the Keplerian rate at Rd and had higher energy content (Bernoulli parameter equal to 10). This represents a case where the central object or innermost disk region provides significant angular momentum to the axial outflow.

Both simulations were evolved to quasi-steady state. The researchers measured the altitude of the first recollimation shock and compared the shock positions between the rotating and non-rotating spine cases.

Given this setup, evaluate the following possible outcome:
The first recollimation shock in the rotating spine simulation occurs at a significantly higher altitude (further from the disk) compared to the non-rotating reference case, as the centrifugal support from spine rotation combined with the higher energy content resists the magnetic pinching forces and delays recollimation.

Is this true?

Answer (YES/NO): NO